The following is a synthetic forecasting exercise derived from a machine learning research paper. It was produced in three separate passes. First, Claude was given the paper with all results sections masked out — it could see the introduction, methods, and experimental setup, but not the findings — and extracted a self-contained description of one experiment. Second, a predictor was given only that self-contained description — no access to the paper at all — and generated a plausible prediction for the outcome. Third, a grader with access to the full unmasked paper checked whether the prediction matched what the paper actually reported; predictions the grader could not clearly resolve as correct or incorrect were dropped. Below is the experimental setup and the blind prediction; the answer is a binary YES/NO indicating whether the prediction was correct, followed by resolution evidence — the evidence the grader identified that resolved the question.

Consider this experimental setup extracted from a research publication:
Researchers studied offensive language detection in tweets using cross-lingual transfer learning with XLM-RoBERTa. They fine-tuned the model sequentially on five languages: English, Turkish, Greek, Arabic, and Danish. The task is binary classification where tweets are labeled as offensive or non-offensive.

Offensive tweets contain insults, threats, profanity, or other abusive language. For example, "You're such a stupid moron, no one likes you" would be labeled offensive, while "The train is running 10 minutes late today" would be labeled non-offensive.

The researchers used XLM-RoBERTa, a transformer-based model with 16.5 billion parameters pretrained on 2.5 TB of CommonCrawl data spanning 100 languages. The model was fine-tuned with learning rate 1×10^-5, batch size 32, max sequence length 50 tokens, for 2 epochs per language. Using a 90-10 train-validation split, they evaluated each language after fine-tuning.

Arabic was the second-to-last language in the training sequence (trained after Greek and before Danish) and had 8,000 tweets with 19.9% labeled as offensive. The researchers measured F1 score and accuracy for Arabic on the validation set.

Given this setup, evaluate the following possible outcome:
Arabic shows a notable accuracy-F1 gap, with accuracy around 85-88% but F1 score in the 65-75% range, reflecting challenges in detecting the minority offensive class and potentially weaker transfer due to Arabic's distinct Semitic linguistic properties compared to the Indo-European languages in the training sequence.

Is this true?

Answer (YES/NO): NO